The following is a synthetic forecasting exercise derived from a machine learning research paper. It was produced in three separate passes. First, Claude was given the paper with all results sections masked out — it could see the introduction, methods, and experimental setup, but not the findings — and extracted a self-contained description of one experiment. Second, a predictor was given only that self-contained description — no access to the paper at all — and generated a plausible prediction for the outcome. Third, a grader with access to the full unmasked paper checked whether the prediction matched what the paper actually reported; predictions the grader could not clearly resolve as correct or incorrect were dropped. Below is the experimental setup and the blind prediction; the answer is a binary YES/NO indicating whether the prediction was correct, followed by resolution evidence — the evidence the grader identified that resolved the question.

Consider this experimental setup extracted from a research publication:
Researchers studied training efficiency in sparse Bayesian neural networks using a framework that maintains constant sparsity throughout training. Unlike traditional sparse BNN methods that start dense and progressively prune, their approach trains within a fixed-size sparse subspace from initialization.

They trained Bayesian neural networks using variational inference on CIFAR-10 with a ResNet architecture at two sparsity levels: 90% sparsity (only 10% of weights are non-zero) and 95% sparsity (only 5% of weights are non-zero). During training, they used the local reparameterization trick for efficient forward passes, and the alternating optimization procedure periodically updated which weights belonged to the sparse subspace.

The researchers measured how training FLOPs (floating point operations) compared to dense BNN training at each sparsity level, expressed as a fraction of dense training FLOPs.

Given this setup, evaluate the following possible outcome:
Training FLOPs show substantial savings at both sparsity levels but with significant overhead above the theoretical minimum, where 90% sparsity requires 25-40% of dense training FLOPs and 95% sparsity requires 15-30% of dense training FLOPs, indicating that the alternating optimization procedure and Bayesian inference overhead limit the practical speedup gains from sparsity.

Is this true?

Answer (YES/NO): NO